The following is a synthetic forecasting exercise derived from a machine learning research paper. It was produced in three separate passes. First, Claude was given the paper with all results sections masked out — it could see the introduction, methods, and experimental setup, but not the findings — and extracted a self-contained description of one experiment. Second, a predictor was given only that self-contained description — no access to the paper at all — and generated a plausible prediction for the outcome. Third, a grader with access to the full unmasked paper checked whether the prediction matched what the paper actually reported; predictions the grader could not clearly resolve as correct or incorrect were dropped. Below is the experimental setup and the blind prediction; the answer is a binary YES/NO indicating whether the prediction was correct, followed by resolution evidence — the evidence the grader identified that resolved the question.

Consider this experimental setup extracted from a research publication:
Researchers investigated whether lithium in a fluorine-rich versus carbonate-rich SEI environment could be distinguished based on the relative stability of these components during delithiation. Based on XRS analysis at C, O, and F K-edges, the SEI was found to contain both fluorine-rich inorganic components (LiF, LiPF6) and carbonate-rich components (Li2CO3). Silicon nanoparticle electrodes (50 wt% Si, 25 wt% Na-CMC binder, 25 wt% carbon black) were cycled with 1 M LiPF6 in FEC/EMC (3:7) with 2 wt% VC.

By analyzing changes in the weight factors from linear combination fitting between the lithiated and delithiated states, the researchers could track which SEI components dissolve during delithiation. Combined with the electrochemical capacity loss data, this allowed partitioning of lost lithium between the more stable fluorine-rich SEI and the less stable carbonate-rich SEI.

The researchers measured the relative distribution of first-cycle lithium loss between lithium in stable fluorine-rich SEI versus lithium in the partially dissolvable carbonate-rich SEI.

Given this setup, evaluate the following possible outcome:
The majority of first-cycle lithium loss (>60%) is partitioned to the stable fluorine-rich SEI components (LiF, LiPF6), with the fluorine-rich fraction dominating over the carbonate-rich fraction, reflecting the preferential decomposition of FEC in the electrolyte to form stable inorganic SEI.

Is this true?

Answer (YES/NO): NO